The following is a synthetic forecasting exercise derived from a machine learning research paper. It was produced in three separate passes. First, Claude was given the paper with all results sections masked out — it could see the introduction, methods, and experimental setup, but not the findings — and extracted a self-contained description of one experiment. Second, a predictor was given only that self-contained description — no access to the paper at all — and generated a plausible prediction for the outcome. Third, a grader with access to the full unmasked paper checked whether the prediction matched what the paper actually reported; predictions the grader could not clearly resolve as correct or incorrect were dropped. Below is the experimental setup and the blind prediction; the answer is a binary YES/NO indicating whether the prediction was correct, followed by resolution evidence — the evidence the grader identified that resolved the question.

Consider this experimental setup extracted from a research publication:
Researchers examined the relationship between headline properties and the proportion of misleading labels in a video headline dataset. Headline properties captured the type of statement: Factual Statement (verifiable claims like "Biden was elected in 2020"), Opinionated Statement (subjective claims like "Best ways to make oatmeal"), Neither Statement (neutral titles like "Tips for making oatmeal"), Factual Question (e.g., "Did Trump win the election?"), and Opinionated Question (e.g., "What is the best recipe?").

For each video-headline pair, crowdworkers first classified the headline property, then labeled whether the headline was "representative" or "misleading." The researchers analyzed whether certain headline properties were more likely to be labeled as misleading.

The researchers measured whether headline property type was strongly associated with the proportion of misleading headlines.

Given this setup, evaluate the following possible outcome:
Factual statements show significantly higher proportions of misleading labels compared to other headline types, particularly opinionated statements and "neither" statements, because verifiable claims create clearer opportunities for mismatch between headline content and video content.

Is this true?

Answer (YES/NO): NO